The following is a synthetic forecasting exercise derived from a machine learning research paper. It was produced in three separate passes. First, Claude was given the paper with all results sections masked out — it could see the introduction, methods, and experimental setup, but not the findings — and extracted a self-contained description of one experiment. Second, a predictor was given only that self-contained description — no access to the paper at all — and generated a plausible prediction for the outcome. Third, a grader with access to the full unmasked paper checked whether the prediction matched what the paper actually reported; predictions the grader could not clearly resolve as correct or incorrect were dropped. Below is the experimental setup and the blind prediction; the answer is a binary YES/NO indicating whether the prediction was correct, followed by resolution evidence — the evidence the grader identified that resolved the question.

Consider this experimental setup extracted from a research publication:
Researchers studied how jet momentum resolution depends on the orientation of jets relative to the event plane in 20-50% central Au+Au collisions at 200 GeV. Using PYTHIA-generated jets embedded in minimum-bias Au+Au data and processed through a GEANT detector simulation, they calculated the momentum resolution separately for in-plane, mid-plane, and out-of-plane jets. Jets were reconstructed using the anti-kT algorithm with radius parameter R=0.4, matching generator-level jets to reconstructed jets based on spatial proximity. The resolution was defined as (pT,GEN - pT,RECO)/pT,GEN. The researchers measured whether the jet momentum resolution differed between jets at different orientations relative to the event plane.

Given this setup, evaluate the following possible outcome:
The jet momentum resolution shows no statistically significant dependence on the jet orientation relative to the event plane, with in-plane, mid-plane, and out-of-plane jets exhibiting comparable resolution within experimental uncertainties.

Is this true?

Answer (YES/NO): YES